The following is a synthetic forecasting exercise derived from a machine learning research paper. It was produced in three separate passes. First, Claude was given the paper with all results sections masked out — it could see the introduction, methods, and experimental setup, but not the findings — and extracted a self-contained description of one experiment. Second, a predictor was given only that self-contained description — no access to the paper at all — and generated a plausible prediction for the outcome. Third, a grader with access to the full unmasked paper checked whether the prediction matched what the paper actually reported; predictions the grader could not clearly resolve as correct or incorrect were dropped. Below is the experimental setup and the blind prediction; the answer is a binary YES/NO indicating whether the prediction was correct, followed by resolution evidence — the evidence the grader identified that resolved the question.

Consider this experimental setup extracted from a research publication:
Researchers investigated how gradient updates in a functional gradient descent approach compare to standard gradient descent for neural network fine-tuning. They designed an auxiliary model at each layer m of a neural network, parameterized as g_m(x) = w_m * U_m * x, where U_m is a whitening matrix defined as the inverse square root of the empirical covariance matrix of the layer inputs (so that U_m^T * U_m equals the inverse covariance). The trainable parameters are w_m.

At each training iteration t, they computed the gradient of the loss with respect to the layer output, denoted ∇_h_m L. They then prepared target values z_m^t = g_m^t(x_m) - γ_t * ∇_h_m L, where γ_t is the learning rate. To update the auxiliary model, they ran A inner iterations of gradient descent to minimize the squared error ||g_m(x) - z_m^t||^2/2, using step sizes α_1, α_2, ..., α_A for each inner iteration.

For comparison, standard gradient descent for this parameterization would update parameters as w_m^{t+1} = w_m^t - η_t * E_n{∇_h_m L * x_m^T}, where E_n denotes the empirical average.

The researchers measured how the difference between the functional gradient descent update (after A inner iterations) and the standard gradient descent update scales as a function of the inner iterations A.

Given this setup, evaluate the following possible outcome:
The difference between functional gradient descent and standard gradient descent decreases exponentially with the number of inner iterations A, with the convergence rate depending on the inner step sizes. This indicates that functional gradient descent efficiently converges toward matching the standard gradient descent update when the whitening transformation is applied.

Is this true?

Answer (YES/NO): YES